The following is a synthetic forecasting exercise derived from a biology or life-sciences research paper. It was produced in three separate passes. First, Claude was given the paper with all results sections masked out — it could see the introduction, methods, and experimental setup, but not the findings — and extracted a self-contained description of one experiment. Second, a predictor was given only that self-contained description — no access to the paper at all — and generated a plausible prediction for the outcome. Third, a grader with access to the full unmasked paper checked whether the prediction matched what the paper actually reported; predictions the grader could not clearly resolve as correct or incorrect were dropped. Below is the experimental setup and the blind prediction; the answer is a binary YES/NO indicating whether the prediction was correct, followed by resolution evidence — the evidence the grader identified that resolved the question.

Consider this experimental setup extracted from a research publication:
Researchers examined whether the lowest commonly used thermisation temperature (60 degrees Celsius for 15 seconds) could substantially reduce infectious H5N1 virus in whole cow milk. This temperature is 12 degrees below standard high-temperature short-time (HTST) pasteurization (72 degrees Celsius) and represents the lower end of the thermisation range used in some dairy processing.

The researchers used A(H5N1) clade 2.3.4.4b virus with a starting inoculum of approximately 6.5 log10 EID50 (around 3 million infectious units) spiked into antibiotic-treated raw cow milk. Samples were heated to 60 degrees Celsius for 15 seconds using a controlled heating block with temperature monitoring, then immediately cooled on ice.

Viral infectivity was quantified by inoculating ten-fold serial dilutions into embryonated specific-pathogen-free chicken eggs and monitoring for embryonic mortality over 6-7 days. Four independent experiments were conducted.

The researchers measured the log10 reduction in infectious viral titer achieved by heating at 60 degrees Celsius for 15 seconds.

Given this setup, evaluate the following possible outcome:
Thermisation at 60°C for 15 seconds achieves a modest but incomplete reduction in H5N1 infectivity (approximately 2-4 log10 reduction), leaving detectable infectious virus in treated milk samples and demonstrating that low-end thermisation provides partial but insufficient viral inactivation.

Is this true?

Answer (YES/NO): NO